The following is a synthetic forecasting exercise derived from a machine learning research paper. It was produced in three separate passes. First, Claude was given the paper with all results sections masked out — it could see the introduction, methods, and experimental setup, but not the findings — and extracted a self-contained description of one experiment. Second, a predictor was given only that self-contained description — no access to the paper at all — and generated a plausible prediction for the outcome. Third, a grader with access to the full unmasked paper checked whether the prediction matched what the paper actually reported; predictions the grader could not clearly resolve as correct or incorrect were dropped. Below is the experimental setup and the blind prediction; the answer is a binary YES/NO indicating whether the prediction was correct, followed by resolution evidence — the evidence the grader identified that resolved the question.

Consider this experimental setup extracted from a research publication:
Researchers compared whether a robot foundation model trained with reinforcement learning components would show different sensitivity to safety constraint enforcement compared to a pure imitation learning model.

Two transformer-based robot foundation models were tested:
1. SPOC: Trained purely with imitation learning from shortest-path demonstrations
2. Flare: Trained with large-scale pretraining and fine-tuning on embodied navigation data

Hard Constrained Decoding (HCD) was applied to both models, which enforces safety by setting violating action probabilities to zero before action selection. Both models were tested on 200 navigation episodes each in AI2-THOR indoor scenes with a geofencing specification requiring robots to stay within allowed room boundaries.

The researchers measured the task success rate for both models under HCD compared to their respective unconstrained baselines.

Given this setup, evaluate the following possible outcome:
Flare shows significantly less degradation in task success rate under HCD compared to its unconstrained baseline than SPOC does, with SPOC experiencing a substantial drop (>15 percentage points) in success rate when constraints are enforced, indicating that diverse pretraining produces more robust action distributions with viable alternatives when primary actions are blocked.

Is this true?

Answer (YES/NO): NO